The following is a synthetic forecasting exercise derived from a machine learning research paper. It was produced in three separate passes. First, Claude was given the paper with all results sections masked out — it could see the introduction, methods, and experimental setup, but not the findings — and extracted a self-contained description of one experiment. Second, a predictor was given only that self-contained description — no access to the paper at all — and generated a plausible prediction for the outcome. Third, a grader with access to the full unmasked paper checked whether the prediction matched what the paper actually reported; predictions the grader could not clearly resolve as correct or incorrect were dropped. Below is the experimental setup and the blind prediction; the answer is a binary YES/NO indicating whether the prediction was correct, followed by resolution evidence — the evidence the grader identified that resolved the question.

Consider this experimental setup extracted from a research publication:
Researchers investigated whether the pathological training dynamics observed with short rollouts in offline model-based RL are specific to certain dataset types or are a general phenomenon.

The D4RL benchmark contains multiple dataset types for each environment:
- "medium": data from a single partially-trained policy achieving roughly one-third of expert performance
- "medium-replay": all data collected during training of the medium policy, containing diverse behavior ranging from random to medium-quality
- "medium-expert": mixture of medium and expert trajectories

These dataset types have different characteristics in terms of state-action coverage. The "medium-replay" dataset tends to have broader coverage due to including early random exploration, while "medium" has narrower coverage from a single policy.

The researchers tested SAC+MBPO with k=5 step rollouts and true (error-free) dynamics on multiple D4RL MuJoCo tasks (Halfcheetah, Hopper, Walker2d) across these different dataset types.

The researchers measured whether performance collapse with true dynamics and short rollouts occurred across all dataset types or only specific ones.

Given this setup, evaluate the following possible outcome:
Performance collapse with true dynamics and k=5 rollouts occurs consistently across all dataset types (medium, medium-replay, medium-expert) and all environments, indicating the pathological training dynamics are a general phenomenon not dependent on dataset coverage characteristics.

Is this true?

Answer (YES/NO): NO